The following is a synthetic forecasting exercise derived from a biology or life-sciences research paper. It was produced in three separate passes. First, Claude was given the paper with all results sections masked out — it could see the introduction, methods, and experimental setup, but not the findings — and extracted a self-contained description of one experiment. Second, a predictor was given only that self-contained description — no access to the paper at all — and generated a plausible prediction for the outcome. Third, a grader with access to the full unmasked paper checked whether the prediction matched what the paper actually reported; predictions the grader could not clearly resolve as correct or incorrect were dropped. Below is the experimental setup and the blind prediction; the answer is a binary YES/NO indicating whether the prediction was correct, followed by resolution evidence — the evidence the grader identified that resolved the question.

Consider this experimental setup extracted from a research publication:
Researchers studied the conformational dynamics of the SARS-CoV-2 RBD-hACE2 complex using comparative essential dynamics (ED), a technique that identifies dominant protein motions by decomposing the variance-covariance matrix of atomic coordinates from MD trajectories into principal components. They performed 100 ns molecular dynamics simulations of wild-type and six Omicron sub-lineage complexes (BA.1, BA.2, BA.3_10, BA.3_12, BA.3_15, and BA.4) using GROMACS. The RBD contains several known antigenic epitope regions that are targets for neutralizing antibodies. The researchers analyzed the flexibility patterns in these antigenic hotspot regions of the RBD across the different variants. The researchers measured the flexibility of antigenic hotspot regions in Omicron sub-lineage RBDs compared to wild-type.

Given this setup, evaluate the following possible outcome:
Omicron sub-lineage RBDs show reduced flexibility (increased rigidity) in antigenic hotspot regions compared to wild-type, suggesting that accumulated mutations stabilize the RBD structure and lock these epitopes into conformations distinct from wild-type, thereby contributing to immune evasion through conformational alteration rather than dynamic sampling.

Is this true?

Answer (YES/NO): NO